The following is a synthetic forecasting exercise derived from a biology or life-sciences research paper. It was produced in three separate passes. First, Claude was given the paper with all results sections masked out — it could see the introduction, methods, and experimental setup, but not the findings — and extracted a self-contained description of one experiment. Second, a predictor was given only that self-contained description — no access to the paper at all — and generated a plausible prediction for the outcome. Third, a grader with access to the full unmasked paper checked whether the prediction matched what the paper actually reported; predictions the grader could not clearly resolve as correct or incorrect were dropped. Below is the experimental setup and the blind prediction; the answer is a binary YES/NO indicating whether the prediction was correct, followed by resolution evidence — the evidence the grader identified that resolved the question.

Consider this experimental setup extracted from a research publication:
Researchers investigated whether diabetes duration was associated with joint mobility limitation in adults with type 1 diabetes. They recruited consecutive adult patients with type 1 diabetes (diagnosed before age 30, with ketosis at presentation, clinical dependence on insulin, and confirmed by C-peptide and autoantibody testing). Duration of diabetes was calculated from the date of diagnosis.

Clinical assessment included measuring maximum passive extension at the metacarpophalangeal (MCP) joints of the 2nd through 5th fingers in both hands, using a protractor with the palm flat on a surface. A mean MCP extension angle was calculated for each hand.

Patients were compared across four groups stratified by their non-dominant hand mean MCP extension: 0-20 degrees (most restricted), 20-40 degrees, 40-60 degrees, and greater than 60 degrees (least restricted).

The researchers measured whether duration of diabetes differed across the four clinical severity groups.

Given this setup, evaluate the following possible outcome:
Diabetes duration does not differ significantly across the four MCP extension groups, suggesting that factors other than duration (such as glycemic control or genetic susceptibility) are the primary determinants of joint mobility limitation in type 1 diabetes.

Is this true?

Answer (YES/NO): NO